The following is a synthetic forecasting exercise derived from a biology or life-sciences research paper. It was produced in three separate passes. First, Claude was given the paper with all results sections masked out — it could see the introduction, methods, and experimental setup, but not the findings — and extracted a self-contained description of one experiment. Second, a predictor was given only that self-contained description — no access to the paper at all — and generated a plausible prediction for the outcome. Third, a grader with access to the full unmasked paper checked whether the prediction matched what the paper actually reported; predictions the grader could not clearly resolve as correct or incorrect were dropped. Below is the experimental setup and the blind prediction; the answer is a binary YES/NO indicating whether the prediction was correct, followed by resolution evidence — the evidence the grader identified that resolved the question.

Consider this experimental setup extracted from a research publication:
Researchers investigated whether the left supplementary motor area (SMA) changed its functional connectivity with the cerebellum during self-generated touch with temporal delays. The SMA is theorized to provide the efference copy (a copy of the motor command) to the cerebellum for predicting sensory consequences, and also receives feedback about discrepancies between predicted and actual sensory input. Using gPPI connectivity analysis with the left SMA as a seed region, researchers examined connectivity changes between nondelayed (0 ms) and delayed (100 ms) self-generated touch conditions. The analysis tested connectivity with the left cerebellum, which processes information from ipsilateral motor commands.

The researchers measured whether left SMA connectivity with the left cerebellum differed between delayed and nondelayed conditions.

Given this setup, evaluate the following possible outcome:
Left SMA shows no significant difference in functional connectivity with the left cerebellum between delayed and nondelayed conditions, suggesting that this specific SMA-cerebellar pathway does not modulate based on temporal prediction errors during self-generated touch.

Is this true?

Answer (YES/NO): NO